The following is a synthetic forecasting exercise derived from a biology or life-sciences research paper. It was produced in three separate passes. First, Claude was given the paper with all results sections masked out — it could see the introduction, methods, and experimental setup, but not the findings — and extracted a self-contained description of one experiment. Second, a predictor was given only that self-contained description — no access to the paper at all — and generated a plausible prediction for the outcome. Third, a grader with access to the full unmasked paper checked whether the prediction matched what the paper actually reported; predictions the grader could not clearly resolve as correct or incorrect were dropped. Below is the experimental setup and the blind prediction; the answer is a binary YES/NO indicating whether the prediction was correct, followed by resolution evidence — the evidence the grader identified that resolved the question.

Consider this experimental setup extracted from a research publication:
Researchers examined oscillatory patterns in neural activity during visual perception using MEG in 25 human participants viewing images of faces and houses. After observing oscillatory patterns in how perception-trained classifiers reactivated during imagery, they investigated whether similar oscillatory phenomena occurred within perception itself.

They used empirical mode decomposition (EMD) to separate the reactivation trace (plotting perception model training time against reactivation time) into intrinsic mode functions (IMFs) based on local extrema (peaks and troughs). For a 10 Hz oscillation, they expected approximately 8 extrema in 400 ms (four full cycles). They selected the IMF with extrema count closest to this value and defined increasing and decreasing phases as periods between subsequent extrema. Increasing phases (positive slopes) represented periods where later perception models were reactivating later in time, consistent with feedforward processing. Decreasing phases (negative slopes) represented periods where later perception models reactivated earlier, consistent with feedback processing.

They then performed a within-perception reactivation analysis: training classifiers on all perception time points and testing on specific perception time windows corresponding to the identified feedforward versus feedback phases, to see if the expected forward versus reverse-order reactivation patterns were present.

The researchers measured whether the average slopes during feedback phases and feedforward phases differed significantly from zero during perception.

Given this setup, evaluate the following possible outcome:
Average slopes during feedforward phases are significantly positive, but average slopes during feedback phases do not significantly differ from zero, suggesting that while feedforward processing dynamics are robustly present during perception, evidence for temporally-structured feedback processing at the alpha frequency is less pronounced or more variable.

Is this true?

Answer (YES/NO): NO